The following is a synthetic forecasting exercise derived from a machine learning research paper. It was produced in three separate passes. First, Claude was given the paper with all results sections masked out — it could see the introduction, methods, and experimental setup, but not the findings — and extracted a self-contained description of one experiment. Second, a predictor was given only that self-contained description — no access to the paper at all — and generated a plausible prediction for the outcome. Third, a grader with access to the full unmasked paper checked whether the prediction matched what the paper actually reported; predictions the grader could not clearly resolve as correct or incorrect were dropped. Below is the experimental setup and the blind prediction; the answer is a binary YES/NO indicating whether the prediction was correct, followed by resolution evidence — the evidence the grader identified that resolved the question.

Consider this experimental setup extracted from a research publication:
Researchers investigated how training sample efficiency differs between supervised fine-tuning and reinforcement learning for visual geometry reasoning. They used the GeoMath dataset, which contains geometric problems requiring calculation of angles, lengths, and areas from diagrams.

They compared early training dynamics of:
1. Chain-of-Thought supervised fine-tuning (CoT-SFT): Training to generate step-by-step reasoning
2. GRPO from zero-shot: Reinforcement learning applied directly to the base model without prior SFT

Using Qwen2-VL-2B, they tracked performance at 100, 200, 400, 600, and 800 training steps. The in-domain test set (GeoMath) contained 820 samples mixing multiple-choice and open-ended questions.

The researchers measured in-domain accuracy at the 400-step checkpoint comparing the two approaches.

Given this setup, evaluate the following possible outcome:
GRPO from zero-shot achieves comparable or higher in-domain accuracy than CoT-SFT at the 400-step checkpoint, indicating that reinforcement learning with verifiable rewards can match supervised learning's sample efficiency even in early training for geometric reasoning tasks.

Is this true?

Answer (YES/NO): YES